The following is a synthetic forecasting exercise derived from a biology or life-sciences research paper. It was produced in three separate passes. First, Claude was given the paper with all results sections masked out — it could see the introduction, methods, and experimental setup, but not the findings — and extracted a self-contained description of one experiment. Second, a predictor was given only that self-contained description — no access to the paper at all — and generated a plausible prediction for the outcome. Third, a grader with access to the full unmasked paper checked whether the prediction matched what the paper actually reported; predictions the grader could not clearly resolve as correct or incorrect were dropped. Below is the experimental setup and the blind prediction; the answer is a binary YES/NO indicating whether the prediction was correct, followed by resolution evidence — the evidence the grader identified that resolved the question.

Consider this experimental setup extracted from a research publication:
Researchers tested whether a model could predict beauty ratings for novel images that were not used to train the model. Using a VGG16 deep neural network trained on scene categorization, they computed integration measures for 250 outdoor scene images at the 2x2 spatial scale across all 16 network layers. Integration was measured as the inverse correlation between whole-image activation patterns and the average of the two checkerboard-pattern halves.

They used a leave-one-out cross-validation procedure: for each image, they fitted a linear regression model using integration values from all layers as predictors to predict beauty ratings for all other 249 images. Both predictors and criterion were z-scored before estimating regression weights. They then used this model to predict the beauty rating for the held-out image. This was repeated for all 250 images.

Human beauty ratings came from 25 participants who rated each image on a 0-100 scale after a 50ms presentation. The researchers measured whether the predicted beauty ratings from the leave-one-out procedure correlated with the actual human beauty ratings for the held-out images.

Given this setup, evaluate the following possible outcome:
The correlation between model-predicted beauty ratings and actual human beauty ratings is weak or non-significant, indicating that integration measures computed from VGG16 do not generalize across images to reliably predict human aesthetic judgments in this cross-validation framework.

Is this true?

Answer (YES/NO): NO